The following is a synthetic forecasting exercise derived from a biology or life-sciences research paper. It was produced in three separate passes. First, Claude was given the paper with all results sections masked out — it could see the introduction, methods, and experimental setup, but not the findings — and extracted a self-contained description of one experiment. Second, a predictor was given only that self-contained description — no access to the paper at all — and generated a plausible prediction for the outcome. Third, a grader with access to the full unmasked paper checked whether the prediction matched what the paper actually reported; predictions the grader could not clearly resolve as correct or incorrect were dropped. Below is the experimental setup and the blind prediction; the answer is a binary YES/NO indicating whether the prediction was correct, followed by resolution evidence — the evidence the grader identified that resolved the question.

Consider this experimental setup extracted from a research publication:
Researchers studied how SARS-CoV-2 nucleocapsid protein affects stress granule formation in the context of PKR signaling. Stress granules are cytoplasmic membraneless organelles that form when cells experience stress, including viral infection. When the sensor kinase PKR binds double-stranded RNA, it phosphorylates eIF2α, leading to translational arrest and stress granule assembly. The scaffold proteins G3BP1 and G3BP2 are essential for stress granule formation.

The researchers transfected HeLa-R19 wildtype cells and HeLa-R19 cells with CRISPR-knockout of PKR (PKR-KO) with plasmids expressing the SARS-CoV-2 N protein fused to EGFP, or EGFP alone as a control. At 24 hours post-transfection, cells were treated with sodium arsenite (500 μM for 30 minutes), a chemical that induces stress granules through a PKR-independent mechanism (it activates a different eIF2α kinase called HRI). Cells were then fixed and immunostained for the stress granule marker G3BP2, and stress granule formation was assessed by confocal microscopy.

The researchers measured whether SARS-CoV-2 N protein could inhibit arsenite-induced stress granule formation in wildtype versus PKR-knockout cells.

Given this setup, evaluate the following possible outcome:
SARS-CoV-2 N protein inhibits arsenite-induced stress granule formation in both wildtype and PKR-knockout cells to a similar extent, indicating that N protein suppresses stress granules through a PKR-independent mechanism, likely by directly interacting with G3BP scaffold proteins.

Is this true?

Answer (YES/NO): NO